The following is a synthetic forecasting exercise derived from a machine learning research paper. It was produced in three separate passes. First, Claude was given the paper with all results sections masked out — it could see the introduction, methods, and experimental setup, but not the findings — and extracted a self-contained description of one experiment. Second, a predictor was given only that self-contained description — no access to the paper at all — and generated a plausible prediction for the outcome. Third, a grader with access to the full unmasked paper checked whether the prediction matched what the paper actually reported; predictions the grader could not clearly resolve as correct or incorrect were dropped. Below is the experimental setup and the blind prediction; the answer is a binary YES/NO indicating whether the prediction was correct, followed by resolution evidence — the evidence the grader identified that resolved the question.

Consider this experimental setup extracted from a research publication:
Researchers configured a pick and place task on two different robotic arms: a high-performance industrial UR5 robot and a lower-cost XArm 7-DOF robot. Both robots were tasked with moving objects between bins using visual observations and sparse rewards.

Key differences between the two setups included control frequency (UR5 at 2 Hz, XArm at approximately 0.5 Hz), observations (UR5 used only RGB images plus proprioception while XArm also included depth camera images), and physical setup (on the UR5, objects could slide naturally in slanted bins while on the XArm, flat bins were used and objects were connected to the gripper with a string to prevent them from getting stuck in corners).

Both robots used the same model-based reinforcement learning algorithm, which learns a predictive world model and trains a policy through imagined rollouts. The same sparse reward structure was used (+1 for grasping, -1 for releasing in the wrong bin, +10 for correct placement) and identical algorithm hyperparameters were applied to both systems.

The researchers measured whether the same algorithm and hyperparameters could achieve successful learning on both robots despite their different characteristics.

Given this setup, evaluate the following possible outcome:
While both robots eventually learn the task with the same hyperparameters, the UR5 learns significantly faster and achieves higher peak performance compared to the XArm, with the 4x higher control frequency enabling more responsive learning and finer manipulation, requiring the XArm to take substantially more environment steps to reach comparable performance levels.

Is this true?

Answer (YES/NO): NO